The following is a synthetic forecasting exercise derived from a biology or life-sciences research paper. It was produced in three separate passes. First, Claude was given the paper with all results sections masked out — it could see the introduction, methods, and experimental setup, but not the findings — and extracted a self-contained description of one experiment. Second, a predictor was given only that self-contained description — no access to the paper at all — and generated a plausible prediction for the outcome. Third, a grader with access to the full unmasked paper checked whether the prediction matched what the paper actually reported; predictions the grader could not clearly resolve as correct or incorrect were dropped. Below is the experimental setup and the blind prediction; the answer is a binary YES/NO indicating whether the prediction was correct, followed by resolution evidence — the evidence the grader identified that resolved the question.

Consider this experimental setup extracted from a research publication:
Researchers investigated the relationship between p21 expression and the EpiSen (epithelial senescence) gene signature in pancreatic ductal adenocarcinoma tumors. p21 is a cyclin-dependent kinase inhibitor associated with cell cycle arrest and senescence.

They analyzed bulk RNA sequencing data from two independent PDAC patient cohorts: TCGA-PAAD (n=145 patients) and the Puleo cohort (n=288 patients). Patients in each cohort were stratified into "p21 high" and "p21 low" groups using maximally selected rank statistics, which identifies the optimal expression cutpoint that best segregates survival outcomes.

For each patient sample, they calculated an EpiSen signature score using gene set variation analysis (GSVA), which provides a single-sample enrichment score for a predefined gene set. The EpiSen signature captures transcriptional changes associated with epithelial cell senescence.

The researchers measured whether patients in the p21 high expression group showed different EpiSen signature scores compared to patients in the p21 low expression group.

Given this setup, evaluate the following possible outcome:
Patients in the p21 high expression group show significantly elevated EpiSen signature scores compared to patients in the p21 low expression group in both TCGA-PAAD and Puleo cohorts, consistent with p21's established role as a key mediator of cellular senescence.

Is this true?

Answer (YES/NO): YES